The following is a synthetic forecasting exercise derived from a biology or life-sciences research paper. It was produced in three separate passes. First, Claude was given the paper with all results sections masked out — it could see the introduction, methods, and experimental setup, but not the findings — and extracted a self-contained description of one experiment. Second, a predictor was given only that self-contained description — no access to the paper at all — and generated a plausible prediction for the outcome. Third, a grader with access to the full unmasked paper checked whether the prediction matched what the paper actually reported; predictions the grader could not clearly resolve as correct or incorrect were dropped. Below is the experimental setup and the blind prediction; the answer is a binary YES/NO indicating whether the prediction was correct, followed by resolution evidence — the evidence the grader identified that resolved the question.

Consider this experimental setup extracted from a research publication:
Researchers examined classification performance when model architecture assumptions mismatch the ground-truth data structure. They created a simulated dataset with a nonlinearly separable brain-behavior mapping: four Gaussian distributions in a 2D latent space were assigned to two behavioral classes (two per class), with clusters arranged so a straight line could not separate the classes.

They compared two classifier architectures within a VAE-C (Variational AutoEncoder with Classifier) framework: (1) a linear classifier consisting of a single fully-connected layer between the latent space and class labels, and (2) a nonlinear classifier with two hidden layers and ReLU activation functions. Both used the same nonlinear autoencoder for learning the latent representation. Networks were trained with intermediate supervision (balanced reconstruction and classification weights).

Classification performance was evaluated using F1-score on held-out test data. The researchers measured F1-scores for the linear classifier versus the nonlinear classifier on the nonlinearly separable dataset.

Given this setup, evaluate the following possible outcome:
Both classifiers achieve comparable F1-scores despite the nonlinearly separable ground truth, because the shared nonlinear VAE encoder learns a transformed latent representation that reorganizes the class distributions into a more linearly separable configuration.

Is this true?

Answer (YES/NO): NO